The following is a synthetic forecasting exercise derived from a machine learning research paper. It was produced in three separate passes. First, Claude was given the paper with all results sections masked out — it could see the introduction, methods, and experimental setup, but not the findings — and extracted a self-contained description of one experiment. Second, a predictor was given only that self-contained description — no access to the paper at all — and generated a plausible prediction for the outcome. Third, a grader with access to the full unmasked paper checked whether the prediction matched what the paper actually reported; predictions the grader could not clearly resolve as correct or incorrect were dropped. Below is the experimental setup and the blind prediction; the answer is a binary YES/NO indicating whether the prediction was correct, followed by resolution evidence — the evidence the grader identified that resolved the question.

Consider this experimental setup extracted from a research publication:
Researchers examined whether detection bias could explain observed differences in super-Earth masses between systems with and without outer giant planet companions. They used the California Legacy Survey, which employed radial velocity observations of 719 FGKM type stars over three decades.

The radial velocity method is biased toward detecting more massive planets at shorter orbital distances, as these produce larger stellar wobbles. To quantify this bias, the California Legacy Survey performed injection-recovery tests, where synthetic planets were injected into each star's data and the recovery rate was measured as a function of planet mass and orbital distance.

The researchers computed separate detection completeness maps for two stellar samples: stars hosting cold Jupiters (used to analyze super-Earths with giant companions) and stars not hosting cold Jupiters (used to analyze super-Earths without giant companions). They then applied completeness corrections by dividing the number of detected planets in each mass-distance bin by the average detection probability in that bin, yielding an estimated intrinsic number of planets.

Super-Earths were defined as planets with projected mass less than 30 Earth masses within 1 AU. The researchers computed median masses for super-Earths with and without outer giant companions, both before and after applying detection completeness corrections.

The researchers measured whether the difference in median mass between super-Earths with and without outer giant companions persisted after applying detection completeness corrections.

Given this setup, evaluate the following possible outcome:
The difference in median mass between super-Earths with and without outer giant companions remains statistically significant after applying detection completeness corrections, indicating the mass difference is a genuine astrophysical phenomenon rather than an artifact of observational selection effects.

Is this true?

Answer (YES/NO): NO